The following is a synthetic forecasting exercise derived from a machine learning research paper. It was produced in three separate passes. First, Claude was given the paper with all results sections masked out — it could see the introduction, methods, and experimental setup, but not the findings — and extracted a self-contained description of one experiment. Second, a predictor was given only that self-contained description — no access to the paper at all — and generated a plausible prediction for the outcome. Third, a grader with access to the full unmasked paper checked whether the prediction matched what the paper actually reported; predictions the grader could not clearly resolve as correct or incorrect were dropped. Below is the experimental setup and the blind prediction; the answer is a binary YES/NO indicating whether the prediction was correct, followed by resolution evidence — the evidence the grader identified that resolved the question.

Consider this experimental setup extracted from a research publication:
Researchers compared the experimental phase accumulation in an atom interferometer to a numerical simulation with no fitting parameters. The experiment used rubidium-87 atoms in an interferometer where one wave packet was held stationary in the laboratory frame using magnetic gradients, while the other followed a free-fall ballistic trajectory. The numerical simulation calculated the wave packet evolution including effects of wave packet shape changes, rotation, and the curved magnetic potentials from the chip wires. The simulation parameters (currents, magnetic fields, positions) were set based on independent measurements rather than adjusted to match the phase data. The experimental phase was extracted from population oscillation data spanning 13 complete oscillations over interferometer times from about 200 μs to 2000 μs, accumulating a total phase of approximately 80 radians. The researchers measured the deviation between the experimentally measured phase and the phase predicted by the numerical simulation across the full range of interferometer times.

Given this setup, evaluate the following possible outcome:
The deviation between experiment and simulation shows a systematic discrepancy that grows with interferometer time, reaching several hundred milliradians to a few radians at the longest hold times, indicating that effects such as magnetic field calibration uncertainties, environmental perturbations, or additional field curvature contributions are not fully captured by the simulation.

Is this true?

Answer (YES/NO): NO